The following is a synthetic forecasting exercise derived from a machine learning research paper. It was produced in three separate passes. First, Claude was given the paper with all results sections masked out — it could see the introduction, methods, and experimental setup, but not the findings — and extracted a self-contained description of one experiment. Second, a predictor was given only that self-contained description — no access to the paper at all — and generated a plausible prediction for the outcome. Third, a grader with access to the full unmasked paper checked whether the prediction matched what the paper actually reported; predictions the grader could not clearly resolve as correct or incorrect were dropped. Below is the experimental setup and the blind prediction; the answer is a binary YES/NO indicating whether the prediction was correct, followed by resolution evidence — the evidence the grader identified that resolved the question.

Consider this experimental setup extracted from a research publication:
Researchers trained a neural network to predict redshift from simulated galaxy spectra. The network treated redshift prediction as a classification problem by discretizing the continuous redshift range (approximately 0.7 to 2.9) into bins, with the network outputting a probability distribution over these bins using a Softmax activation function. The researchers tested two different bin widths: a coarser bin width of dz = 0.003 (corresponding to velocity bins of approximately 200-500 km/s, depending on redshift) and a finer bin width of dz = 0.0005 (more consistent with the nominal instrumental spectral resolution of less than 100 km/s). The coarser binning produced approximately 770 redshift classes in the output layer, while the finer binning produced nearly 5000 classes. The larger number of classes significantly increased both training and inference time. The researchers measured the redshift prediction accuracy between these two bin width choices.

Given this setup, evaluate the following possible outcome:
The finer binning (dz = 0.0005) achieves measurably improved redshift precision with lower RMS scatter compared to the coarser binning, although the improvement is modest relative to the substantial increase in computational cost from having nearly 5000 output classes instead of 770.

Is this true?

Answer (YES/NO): NO